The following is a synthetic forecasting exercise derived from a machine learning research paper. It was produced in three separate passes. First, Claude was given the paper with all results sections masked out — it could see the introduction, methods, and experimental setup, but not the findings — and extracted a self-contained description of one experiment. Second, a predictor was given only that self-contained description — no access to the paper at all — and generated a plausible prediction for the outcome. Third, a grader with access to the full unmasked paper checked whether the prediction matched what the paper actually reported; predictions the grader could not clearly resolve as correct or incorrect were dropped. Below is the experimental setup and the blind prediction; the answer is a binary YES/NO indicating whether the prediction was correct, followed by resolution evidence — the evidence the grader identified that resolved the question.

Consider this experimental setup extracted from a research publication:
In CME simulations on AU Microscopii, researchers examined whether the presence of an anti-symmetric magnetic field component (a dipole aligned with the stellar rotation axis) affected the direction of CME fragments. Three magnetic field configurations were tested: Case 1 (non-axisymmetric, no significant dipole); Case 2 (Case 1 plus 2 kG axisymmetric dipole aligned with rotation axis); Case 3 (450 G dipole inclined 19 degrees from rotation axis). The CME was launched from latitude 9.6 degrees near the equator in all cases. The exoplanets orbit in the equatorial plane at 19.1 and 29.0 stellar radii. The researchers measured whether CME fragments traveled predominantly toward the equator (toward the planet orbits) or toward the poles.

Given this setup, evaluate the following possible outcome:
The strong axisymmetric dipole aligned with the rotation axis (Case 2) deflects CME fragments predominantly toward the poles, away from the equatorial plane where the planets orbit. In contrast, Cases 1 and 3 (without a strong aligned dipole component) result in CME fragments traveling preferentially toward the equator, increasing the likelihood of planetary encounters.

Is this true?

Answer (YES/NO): NO